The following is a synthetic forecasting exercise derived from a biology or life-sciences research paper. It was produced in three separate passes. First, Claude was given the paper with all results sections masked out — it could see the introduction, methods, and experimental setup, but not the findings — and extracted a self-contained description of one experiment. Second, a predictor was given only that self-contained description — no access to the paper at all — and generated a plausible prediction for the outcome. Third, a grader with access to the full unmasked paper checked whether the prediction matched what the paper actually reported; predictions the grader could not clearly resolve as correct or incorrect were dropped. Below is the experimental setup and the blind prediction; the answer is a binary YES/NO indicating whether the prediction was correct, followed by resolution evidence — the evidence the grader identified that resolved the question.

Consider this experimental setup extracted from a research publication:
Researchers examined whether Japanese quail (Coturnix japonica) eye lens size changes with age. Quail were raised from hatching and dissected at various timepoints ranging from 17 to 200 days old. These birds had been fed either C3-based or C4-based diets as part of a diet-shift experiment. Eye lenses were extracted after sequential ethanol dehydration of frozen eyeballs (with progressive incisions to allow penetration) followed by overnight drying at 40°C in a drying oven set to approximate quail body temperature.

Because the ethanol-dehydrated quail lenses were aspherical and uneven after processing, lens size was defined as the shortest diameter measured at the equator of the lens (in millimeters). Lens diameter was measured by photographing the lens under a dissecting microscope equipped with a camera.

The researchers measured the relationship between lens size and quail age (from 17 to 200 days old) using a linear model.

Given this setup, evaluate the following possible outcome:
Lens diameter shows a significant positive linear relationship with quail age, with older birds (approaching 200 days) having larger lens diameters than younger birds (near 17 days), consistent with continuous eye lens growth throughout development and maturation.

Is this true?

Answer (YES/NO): NO